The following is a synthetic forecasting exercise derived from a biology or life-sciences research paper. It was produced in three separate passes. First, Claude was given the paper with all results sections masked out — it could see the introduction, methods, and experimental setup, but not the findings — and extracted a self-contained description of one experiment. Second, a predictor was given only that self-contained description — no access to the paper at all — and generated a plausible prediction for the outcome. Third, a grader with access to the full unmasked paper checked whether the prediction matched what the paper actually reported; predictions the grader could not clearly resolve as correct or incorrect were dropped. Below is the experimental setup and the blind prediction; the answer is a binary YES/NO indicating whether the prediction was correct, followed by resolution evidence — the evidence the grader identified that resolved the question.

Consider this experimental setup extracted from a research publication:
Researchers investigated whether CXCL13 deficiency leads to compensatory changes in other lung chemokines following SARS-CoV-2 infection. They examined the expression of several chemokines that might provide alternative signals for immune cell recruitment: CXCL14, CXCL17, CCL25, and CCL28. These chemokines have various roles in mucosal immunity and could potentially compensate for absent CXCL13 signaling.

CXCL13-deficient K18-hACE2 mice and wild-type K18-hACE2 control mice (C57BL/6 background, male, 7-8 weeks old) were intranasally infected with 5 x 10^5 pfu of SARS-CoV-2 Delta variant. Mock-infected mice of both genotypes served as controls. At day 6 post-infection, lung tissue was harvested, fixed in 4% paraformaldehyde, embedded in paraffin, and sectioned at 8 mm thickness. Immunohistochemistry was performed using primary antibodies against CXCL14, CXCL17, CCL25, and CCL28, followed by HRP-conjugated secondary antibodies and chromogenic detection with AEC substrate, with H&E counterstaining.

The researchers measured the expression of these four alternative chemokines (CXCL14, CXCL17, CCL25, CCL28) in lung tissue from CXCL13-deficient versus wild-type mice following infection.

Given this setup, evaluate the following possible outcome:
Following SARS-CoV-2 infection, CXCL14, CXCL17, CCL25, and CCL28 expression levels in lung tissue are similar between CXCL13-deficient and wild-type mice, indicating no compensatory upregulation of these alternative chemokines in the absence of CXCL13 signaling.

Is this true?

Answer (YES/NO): YES